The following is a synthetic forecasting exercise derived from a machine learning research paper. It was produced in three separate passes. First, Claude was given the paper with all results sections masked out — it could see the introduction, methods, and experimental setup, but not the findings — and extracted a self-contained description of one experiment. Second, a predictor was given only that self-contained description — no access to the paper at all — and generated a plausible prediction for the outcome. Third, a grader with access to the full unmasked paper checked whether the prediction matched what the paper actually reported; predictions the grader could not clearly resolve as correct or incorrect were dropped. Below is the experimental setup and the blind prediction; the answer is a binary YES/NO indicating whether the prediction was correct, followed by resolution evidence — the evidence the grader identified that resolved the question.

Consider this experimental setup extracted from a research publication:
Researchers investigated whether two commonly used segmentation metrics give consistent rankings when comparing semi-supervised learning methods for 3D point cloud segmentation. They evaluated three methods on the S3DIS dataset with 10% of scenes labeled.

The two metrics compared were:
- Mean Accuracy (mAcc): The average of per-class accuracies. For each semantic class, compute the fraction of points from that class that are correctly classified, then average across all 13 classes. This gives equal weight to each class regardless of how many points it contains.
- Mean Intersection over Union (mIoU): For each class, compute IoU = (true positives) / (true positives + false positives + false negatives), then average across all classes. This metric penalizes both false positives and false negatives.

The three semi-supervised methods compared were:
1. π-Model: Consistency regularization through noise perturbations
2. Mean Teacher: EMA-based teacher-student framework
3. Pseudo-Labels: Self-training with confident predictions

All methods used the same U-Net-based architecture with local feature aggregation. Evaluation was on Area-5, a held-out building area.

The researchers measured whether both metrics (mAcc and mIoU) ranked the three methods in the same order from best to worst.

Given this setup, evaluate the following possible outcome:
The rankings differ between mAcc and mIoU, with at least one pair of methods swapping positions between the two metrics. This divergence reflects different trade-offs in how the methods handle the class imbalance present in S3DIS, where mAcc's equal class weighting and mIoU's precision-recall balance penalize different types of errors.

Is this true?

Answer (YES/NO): NO